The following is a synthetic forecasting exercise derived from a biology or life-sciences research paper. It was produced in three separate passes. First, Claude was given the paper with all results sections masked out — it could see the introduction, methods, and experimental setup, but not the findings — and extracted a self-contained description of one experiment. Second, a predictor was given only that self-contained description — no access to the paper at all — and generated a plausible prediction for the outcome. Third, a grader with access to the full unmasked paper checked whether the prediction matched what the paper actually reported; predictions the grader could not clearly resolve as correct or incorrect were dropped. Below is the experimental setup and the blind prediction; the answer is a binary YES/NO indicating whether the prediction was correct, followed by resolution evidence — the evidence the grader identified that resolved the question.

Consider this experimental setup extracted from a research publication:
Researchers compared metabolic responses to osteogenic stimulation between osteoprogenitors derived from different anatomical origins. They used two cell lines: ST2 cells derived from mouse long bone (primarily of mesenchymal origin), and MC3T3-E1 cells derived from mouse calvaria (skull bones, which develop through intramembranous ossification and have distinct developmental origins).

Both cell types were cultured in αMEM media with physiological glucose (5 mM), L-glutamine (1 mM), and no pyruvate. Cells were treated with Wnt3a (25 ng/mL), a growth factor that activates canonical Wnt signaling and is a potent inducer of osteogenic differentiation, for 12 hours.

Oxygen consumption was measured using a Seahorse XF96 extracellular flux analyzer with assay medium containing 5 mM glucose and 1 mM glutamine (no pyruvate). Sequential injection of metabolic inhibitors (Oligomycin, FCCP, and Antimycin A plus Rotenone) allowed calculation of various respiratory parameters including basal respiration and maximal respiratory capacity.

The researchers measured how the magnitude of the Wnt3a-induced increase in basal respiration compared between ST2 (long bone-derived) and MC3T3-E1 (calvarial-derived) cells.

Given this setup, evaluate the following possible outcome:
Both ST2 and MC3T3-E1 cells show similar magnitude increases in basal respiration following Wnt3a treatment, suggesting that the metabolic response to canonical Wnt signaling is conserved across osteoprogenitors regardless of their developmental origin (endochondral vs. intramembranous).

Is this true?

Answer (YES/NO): NO